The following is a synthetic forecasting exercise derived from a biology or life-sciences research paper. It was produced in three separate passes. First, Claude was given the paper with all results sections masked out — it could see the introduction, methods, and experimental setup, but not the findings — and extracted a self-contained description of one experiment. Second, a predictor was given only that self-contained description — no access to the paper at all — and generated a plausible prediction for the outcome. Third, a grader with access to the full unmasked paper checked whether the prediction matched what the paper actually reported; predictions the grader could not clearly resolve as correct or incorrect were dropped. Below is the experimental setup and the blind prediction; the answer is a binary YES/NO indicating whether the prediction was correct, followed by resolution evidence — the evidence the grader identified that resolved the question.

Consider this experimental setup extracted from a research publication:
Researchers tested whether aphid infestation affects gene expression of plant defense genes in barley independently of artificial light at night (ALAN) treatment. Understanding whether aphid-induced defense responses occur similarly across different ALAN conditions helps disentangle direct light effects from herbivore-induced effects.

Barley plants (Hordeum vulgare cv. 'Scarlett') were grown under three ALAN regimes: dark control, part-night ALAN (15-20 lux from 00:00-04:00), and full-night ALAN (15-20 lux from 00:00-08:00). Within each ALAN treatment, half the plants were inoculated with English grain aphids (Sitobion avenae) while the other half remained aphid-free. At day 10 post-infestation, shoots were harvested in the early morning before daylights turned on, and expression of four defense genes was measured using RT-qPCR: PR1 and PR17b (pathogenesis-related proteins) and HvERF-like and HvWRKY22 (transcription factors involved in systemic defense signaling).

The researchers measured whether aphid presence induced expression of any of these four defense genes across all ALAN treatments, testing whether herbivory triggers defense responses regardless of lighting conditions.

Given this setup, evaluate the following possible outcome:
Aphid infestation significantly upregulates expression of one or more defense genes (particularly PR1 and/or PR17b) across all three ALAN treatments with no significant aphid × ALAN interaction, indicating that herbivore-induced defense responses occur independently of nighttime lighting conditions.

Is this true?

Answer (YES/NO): NO